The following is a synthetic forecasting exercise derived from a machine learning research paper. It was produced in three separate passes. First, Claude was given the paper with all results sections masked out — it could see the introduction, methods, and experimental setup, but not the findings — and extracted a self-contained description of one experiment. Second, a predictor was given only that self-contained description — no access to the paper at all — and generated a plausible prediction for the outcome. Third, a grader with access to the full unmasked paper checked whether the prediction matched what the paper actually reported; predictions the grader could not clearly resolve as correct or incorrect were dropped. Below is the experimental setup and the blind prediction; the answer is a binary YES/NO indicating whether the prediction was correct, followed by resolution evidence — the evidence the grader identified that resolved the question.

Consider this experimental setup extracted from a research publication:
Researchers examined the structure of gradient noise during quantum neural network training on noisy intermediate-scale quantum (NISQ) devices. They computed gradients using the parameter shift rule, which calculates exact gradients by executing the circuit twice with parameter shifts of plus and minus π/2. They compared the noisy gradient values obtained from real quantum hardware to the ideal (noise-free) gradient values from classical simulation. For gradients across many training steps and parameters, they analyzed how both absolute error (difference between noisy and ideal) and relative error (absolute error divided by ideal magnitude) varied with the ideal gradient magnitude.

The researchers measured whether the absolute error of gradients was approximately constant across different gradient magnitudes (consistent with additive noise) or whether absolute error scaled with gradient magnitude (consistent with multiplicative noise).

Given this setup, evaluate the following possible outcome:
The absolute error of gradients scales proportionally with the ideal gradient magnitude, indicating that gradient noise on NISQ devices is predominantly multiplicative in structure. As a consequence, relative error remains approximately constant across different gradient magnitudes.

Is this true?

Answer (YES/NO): NO